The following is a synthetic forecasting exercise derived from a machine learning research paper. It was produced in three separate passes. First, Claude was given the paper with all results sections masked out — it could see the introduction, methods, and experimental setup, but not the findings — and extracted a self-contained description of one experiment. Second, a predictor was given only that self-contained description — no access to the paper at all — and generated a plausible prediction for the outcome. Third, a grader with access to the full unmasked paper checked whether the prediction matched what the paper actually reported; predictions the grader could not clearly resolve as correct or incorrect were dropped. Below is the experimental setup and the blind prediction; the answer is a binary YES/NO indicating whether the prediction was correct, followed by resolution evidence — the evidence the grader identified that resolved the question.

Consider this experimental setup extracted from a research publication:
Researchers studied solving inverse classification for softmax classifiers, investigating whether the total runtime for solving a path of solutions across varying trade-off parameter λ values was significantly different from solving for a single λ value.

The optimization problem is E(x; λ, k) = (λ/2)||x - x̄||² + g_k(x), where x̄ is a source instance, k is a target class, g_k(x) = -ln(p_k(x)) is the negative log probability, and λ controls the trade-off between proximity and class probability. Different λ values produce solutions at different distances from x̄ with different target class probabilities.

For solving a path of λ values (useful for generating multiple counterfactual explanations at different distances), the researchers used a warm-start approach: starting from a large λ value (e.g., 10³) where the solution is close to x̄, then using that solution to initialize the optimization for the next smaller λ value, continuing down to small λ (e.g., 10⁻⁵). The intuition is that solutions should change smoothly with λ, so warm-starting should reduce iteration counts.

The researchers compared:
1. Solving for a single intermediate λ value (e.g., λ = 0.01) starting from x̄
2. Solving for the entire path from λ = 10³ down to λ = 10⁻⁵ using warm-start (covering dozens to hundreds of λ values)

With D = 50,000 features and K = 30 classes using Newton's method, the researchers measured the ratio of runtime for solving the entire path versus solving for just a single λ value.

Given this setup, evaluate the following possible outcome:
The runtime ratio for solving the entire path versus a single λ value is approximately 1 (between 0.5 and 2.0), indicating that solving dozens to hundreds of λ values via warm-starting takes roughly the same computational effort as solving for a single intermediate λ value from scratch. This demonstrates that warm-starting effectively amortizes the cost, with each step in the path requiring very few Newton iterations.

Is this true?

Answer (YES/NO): YES